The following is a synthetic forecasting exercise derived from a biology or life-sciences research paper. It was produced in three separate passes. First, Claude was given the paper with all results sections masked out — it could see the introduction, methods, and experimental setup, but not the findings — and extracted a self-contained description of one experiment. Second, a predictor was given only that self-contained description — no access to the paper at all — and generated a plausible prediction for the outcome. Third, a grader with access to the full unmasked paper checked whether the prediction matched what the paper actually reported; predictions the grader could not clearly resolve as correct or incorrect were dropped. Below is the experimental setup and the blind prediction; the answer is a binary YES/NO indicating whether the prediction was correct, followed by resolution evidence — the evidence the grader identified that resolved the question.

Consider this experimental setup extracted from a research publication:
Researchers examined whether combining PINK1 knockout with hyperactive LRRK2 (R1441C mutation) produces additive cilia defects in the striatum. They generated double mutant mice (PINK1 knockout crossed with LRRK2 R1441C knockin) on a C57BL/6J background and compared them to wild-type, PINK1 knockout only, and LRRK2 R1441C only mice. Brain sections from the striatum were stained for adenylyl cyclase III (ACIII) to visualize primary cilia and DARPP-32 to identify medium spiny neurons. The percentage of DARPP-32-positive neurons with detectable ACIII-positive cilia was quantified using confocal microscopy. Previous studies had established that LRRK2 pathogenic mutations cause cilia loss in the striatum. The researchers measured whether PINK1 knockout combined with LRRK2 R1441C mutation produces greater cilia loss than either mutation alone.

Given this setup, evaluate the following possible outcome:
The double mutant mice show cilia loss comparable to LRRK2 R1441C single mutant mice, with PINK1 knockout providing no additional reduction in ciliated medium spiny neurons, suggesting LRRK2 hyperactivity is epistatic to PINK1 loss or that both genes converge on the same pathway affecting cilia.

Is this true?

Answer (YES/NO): NO